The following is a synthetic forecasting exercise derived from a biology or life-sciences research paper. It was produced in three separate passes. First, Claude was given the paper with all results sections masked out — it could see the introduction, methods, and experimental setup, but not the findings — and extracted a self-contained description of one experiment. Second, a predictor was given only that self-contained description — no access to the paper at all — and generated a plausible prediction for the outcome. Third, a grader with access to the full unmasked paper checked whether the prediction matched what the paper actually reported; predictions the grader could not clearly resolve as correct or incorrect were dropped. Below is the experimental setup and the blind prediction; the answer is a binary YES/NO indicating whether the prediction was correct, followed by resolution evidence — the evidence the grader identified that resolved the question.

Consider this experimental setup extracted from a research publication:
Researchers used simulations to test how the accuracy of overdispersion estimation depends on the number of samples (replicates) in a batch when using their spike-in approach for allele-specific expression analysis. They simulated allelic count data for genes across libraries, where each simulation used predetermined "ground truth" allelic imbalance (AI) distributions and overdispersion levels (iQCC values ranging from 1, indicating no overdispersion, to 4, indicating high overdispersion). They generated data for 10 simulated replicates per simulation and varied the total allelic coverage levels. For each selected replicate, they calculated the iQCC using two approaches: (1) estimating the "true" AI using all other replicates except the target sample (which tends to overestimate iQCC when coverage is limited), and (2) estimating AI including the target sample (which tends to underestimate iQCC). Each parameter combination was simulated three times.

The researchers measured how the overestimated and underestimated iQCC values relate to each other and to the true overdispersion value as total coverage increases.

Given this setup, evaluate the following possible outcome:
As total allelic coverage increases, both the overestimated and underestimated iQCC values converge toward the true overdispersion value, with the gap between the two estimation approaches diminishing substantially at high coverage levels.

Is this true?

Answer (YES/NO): YES